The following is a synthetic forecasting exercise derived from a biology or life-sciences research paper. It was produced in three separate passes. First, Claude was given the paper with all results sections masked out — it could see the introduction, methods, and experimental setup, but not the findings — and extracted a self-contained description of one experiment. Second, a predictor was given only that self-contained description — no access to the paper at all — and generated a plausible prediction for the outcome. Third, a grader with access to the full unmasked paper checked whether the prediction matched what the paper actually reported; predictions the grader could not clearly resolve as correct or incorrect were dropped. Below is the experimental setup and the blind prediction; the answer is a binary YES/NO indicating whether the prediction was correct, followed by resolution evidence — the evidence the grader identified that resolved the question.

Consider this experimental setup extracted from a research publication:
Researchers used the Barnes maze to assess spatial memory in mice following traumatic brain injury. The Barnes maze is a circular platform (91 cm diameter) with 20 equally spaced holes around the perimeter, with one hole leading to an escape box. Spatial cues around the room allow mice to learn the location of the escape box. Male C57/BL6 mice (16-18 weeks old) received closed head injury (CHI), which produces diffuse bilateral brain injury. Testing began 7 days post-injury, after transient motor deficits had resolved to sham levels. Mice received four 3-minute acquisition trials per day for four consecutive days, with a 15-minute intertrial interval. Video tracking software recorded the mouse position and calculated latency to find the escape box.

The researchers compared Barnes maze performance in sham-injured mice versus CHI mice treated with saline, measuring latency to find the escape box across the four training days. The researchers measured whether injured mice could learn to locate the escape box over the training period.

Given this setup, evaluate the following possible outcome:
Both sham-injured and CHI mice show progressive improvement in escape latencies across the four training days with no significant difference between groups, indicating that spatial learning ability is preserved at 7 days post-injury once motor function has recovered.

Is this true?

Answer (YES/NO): NO